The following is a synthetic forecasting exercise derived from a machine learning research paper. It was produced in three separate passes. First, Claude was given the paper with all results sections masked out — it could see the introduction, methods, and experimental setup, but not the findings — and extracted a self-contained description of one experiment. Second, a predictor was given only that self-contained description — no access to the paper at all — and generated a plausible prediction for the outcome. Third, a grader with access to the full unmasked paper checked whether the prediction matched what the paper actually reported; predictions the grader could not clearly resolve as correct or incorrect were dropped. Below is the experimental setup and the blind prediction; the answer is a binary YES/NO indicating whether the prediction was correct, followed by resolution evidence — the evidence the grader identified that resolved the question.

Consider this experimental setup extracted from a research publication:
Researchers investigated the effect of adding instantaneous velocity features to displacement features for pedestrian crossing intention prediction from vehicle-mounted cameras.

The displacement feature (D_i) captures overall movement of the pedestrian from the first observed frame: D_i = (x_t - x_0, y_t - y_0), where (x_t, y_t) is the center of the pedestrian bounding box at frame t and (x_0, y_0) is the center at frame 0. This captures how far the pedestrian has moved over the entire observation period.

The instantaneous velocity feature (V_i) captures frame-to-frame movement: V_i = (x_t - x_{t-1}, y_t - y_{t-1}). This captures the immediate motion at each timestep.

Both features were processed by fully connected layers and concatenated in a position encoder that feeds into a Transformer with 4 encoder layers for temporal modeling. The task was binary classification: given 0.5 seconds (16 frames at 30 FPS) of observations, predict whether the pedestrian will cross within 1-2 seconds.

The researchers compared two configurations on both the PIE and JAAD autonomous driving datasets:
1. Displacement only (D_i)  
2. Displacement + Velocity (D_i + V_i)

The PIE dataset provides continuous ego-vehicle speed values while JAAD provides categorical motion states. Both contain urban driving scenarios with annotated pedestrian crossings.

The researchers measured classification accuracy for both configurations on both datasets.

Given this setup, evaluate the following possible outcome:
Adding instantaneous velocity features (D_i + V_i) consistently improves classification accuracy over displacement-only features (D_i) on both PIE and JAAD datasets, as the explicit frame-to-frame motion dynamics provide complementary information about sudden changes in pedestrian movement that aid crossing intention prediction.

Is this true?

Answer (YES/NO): NO